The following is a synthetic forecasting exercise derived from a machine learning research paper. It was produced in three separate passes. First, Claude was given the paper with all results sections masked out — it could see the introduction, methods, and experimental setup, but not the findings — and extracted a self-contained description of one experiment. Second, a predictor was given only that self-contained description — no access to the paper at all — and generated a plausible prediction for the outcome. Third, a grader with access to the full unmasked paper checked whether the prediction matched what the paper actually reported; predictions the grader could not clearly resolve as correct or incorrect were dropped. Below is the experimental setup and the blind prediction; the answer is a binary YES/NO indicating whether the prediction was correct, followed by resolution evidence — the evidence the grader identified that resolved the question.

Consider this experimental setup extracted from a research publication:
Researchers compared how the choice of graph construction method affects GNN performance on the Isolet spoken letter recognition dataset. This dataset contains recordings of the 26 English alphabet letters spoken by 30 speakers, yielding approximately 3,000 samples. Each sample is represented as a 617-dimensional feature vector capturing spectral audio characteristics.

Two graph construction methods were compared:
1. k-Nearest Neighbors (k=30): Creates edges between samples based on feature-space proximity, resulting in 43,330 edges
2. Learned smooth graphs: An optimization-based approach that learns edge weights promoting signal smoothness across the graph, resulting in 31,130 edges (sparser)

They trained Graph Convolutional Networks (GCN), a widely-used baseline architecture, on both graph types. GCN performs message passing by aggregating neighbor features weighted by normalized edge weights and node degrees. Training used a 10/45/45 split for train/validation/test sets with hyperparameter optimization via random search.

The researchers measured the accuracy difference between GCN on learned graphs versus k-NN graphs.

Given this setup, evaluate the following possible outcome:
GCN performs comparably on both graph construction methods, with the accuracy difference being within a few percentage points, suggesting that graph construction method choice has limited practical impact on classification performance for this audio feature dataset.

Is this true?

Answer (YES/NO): NO